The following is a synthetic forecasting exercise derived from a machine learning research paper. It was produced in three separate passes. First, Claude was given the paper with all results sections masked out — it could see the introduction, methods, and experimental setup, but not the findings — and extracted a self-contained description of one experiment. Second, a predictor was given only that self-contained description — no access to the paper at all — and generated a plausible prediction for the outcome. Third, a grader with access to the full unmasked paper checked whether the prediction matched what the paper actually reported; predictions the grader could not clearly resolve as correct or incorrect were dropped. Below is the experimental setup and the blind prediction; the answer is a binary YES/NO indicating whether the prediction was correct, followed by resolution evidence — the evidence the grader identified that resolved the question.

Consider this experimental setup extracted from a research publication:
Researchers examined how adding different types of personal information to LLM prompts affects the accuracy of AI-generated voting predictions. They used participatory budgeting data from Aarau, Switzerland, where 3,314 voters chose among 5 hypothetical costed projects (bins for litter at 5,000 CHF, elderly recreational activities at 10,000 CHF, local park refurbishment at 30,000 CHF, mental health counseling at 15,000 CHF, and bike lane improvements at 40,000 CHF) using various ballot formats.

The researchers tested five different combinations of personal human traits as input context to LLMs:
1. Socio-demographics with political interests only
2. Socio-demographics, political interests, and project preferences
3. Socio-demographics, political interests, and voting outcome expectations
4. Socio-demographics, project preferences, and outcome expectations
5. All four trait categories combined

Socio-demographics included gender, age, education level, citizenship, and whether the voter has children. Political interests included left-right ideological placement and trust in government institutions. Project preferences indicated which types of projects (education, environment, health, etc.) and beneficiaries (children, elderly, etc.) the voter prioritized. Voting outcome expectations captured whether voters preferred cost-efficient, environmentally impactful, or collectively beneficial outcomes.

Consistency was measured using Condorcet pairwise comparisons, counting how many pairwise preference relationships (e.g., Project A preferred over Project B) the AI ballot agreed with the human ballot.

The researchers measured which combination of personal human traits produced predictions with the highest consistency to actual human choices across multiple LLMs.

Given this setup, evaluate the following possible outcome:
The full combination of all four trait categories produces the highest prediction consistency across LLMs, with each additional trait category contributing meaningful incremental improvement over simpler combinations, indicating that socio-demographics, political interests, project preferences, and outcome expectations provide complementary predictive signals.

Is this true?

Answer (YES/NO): NO